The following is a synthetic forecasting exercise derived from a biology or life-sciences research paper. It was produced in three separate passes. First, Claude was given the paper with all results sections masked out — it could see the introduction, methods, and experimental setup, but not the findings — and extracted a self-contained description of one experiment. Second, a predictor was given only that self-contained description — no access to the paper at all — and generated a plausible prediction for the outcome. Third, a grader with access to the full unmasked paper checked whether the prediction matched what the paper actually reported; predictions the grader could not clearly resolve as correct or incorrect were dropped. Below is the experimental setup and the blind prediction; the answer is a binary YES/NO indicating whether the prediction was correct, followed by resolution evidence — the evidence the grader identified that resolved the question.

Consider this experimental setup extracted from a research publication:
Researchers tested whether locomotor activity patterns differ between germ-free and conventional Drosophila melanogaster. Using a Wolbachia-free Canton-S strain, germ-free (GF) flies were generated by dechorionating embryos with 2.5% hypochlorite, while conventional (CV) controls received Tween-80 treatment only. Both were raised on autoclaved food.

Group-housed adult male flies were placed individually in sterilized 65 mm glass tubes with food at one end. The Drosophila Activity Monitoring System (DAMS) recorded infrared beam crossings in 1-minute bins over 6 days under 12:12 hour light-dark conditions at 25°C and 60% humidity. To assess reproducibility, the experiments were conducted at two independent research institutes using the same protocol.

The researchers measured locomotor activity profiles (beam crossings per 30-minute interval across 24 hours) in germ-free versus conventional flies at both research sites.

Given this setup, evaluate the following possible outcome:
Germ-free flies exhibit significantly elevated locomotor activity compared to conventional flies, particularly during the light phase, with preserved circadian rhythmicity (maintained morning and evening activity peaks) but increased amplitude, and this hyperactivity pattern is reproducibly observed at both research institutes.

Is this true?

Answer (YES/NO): NO